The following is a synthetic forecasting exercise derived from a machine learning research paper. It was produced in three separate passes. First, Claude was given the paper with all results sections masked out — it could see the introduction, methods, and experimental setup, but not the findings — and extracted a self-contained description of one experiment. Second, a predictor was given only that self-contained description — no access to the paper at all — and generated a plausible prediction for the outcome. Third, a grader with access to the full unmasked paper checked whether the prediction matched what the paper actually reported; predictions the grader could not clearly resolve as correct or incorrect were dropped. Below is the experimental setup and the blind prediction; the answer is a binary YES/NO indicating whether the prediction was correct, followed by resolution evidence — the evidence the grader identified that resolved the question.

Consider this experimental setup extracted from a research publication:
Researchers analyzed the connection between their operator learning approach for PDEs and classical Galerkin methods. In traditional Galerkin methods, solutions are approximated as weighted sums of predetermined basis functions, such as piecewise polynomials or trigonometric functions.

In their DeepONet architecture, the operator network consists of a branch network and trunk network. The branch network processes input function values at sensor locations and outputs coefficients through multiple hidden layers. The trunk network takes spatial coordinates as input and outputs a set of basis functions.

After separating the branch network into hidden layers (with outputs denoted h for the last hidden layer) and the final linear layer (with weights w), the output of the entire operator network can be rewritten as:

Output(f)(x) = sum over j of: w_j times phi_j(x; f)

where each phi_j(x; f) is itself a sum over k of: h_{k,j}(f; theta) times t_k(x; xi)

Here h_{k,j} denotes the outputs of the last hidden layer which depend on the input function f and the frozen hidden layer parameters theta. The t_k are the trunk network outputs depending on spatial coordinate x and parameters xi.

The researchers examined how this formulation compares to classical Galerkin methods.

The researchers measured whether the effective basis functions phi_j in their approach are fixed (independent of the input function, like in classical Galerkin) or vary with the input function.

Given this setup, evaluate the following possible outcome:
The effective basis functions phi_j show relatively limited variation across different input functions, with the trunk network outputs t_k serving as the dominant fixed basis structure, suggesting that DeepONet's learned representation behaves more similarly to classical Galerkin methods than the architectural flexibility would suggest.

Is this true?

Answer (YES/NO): NO